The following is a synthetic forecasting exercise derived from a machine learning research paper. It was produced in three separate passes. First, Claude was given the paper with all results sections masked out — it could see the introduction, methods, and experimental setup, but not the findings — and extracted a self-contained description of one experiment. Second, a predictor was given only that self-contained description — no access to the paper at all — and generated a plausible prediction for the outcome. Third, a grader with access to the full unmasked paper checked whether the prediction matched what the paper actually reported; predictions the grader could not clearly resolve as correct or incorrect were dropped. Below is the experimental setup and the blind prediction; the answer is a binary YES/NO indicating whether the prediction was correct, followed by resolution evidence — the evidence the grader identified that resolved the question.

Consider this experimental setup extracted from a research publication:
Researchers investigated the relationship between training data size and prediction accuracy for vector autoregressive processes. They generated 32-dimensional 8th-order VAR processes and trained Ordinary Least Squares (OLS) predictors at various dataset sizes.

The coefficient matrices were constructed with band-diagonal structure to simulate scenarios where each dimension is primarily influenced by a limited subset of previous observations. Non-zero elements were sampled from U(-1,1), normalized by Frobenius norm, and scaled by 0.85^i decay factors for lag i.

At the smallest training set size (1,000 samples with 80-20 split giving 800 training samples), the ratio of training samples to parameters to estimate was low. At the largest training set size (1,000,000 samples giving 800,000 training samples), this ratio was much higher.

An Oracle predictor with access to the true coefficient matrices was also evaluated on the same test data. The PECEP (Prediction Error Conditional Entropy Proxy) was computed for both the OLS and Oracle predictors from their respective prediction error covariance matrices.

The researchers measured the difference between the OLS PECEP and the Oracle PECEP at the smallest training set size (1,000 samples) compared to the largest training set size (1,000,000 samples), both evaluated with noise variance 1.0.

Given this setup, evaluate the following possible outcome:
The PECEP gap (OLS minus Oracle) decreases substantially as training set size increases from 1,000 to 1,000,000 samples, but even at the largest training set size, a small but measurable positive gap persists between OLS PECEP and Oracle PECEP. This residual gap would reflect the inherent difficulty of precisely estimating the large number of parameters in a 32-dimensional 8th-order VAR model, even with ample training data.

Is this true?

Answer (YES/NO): NO